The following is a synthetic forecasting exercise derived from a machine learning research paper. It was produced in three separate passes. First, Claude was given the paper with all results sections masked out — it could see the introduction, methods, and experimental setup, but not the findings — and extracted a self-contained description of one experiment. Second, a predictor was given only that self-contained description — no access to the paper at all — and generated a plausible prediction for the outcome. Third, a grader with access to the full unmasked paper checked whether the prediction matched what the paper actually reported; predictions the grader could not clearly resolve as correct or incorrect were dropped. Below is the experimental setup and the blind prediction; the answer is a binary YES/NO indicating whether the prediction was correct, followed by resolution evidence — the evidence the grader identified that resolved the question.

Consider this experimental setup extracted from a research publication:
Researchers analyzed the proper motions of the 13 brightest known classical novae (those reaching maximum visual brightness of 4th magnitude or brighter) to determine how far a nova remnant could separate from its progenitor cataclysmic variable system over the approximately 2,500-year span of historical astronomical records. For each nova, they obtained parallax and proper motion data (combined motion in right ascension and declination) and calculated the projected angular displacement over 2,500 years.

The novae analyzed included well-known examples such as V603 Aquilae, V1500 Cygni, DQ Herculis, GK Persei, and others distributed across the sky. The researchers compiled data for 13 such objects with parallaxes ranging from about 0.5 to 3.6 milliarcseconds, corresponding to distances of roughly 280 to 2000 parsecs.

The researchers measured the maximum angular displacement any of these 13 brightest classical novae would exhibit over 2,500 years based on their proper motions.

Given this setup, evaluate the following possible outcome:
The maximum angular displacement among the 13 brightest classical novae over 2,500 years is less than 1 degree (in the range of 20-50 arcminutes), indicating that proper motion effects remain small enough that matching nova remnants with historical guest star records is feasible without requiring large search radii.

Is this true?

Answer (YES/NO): NO